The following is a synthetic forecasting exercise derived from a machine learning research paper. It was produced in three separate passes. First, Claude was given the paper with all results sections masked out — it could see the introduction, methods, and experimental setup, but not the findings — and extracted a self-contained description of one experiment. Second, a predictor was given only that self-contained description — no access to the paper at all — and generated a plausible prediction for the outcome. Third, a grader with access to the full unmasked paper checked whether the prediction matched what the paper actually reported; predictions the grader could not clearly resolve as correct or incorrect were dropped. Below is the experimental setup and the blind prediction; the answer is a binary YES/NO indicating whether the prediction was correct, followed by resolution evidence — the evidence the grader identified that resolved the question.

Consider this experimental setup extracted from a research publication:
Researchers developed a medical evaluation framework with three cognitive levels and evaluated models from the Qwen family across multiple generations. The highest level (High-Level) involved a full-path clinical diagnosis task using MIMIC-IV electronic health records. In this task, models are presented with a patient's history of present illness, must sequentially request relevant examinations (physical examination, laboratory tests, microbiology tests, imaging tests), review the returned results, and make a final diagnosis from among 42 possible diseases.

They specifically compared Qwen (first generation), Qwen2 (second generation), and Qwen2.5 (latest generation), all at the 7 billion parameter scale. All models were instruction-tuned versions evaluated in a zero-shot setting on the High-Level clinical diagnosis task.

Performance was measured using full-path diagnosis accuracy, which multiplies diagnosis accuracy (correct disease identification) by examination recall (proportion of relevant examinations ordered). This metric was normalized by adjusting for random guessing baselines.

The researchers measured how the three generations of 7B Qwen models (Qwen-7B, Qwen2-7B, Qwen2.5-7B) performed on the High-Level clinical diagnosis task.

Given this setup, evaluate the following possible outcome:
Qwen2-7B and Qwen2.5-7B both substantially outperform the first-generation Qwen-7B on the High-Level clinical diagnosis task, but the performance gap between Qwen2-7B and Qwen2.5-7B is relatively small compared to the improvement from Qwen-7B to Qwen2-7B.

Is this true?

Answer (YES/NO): YES